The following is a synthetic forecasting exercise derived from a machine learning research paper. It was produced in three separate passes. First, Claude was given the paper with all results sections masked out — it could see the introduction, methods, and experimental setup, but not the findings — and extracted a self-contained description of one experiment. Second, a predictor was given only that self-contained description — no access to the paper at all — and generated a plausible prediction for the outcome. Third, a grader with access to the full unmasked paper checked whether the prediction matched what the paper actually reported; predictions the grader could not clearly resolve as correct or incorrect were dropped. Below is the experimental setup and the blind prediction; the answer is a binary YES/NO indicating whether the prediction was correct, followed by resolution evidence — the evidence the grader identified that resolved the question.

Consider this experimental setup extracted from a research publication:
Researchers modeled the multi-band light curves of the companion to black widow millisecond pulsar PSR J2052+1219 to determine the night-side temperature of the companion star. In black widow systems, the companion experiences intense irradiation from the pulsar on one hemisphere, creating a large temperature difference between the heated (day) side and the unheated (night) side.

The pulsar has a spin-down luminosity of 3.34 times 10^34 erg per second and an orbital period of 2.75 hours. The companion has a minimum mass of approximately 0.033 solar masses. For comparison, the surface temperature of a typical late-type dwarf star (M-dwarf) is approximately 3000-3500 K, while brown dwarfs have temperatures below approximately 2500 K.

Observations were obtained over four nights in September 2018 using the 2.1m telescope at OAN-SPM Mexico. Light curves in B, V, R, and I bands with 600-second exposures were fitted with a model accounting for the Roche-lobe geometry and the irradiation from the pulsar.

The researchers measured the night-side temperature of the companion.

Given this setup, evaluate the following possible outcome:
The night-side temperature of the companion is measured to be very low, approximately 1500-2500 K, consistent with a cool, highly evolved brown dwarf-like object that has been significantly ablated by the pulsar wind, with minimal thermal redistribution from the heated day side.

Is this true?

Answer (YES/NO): NO